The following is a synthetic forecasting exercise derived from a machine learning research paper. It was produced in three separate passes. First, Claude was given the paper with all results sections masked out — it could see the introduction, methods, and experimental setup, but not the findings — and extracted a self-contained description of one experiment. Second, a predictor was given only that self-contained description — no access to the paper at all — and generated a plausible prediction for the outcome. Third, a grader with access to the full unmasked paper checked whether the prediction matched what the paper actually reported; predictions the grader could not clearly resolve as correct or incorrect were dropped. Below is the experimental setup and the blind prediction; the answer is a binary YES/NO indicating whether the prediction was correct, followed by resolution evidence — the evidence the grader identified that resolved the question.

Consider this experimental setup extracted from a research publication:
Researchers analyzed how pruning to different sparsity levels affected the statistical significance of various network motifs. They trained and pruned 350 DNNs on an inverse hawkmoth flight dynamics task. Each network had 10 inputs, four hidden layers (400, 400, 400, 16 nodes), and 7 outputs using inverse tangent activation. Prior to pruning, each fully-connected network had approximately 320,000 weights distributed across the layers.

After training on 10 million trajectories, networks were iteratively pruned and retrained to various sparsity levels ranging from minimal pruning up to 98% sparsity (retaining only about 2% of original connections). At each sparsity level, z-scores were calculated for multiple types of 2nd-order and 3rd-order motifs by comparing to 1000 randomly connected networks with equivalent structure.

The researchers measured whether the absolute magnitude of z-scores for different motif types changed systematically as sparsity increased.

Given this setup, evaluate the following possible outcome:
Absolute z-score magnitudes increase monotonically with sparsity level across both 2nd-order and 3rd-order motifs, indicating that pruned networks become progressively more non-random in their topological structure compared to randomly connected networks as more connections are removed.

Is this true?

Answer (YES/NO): NO